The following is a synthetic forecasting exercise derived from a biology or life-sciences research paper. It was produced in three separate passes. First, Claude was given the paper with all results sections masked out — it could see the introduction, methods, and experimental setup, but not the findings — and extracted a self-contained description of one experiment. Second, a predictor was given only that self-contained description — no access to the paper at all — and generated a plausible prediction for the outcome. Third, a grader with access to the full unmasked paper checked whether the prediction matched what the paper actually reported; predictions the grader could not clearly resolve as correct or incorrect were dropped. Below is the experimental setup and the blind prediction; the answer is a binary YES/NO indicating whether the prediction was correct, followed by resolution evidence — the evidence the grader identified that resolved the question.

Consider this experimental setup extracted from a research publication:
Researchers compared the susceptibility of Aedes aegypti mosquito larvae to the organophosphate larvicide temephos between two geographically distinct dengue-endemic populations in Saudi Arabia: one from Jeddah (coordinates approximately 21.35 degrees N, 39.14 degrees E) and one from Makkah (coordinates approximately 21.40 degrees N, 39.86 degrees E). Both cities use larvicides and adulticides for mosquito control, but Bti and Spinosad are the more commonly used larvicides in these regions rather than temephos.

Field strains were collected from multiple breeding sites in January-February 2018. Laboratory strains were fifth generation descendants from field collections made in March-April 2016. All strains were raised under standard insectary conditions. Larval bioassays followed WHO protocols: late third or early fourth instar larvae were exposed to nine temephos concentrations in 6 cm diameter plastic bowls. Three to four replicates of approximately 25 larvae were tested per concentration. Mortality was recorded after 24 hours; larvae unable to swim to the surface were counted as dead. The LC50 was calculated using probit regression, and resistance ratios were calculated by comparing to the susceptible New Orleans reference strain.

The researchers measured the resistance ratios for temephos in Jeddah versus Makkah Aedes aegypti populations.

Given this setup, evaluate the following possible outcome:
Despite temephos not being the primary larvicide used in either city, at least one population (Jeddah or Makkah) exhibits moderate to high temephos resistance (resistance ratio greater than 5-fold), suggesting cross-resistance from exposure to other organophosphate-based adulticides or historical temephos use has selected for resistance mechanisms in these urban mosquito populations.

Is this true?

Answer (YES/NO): NO